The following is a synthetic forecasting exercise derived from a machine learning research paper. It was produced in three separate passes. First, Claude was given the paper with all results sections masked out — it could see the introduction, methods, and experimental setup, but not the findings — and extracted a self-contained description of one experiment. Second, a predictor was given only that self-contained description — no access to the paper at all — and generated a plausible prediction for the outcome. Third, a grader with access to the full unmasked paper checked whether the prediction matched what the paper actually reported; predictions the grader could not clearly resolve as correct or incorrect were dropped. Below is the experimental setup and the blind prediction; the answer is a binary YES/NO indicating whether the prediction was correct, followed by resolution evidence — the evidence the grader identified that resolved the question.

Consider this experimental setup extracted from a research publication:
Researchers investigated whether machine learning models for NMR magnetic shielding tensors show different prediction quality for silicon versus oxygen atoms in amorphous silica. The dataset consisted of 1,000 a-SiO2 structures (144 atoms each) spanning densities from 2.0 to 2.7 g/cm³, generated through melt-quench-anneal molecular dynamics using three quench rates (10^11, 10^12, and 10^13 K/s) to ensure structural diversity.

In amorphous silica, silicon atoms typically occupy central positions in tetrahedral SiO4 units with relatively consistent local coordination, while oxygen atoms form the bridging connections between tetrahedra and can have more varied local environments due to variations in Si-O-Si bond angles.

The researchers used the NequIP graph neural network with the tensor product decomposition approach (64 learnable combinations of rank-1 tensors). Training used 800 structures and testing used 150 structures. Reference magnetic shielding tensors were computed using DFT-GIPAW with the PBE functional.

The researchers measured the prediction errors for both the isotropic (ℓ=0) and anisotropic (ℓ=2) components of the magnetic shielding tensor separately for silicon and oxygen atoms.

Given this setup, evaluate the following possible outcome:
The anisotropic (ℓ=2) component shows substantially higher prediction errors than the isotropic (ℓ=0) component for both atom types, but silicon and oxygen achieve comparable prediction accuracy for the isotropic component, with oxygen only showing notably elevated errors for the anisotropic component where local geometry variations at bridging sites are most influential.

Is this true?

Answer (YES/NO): NO